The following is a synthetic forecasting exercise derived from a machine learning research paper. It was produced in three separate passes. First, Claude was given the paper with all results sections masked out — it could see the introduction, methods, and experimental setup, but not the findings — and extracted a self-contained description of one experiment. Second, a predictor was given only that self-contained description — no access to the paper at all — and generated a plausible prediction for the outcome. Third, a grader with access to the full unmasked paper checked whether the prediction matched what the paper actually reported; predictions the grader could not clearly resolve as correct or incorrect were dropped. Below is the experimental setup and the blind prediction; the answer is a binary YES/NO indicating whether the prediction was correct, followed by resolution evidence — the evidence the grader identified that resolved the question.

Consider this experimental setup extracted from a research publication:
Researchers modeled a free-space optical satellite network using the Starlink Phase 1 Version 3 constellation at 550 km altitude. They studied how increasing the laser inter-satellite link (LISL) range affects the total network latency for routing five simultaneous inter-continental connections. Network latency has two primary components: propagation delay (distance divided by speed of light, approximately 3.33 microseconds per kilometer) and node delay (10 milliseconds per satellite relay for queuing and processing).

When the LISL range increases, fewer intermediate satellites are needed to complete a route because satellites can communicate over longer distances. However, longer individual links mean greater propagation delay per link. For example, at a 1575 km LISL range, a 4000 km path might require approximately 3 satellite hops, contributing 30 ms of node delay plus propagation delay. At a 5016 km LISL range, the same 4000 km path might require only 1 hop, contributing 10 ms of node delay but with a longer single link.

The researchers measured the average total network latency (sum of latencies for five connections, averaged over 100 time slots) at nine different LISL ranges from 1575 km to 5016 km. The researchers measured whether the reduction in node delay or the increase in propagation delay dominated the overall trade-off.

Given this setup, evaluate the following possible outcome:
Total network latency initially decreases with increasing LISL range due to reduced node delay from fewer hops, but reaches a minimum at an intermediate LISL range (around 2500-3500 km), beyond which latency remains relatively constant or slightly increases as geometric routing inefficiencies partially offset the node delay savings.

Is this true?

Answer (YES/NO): NO